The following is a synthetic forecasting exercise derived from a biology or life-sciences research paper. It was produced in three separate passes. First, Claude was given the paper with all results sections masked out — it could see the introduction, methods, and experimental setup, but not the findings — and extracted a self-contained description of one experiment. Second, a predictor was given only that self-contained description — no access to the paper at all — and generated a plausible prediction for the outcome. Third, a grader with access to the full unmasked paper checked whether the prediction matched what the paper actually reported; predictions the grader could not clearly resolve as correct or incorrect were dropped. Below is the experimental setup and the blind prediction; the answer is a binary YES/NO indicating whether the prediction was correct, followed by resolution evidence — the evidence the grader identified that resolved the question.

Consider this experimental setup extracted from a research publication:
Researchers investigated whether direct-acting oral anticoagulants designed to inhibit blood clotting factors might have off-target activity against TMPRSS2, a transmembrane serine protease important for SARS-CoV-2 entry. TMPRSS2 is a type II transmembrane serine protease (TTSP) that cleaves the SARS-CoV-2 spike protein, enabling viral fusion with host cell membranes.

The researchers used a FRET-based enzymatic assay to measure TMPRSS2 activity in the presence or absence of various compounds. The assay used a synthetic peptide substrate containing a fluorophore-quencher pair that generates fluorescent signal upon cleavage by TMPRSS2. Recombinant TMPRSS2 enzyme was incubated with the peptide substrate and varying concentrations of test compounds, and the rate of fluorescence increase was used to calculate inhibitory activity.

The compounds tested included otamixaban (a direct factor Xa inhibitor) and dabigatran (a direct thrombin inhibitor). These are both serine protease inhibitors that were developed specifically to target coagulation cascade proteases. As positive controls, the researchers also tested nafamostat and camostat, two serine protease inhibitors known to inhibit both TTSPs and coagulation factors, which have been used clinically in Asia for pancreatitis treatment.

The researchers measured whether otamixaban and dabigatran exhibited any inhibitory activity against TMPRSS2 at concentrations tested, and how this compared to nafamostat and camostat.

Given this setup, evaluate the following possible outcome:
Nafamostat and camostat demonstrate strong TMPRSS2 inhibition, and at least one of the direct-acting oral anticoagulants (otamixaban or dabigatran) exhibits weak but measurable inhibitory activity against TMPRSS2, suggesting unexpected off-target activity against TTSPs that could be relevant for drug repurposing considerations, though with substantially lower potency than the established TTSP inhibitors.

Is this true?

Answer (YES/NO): YES